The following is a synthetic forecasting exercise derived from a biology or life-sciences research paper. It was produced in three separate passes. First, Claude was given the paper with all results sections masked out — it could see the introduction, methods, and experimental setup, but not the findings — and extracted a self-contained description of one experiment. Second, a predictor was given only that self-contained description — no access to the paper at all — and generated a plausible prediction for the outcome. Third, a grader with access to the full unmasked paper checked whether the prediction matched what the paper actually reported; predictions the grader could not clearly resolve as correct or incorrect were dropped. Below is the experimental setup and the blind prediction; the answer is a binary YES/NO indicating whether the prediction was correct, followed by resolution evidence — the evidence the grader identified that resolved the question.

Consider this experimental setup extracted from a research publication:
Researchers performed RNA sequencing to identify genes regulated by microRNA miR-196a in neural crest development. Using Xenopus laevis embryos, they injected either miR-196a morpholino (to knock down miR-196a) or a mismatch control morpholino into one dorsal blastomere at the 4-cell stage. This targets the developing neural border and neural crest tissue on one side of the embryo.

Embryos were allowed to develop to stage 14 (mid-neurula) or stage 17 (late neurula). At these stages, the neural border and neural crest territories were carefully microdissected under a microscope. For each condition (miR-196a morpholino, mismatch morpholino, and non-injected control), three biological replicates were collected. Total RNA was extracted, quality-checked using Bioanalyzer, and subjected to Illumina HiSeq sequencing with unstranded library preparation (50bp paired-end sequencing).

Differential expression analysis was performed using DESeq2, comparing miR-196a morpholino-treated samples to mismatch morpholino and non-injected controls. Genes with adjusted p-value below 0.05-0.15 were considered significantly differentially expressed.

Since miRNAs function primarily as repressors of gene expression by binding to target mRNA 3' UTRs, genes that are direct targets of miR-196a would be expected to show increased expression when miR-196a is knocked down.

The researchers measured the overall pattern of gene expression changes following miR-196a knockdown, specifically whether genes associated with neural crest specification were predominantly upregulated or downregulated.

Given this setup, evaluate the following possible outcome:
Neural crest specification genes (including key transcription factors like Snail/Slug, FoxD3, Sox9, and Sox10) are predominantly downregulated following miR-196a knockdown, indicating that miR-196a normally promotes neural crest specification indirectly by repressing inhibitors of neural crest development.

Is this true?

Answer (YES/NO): YES